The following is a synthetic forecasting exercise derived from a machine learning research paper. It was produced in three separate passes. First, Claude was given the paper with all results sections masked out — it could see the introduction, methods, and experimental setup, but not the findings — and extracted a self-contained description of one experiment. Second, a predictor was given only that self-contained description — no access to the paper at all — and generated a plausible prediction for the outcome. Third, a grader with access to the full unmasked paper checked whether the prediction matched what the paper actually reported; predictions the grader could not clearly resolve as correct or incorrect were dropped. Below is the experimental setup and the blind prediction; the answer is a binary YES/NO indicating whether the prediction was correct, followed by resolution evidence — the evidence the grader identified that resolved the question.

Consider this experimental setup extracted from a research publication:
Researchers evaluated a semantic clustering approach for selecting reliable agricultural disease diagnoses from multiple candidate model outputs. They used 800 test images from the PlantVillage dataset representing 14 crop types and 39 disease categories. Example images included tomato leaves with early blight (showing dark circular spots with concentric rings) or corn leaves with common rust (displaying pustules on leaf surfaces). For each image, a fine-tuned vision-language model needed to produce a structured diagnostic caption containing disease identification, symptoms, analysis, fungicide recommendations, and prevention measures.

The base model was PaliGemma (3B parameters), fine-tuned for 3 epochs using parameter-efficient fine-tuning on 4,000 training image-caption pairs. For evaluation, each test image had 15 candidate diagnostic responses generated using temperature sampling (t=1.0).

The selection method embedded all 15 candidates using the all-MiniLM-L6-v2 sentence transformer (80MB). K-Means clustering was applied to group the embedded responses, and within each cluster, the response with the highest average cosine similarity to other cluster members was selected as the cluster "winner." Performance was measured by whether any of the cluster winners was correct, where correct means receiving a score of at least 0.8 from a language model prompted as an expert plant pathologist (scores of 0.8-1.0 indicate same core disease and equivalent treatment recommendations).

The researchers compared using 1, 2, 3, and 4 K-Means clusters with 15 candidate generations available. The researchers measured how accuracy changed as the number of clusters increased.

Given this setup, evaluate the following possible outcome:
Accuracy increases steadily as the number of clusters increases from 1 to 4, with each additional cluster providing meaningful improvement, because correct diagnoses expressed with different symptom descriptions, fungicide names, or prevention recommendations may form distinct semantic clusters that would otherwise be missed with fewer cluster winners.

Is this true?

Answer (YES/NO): NO